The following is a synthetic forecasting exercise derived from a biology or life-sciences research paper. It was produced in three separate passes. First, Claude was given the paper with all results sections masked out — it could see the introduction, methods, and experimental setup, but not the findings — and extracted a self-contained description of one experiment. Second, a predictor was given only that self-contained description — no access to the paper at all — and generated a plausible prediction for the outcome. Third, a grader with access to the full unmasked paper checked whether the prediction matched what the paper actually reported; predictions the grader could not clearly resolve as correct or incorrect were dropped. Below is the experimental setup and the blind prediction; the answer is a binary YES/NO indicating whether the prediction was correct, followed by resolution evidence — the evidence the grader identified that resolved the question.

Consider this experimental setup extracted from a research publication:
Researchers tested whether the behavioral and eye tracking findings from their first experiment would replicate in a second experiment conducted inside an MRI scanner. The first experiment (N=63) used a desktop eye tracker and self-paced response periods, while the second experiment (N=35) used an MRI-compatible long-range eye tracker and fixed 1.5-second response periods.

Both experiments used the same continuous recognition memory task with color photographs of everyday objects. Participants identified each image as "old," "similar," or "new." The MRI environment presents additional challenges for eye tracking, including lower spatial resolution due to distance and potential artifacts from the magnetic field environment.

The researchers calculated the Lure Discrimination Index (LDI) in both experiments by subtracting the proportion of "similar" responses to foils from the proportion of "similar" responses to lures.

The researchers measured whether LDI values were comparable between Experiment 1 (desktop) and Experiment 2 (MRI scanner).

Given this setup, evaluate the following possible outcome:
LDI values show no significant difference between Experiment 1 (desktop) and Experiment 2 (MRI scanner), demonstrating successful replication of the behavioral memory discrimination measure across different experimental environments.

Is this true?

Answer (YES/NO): YES